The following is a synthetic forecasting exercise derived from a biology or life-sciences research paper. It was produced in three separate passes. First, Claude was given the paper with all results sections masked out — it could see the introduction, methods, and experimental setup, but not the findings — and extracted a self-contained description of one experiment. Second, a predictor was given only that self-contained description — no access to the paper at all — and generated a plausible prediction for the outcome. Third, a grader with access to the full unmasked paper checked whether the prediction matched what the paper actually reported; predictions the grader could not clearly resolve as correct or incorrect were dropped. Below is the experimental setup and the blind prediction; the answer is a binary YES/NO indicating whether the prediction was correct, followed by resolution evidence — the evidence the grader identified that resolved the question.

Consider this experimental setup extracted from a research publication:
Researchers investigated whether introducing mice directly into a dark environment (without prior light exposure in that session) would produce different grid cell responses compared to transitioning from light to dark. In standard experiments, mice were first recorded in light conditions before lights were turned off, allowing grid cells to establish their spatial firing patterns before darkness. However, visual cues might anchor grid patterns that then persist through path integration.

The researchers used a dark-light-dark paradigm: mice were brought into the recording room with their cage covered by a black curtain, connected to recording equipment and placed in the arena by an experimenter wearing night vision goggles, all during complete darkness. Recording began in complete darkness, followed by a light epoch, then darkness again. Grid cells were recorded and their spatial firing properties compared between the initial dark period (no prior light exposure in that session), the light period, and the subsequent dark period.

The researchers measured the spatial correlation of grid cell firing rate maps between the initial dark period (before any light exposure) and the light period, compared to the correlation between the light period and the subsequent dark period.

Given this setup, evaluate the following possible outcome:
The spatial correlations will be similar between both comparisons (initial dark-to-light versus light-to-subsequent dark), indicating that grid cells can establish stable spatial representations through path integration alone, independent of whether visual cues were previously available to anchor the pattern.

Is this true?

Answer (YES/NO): NO